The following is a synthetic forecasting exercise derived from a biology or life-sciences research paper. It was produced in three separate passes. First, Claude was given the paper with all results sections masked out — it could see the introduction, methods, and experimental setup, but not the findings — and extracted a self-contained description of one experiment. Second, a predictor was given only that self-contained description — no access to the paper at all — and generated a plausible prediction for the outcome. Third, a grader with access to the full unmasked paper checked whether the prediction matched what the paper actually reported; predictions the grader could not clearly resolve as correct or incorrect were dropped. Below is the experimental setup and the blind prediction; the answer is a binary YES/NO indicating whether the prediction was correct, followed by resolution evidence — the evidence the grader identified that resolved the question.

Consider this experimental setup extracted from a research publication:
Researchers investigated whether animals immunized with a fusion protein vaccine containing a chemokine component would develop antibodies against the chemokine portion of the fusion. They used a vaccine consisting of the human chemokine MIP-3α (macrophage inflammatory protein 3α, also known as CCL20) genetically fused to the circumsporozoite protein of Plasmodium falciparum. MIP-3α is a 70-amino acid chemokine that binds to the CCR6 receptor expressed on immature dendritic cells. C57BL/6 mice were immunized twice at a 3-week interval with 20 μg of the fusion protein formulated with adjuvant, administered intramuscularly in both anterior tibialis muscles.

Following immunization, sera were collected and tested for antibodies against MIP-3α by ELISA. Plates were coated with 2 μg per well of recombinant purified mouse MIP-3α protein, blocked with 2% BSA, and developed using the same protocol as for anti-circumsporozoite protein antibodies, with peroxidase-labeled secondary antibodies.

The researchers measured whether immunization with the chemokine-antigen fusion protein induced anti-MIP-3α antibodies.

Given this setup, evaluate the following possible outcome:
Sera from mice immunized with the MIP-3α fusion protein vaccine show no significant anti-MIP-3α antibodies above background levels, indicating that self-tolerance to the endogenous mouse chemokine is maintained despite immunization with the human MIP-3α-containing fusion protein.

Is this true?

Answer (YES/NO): YES